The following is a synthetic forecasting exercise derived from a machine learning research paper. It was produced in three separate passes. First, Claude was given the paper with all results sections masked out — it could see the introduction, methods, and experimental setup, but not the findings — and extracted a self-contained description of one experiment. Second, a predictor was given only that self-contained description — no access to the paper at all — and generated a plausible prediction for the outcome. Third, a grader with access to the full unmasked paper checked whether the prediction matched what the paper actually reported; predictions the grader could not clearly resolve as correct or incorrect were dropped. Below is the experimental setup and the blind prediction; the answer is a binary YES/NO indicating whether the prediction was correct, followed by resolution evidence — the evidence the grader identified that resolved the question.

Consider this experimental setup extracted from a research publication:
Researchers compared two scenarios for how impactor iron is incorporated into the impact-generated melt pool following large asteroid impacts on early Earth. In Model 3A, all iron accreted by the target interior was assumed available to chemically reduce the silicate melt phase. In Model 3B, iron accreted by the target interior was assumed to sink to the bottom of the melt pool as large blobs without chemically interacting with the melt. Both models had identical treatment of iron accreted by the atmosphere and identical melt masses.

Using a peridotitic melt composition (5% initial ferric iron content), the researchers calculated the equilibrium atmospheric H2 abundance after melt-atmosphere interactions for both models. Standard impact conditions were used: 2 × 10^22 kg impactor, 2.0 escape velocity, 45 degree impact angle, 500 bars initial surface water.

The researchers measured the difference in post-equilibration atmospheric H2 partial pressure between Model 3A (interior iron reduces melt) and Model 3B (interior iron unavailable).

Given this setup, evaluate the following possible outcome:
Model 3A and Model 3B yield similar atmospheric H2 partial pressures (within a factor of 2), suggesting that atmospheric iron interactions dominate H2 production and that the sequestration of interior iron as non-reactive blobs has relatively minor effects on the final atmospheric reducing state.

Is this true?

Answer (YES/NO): NO